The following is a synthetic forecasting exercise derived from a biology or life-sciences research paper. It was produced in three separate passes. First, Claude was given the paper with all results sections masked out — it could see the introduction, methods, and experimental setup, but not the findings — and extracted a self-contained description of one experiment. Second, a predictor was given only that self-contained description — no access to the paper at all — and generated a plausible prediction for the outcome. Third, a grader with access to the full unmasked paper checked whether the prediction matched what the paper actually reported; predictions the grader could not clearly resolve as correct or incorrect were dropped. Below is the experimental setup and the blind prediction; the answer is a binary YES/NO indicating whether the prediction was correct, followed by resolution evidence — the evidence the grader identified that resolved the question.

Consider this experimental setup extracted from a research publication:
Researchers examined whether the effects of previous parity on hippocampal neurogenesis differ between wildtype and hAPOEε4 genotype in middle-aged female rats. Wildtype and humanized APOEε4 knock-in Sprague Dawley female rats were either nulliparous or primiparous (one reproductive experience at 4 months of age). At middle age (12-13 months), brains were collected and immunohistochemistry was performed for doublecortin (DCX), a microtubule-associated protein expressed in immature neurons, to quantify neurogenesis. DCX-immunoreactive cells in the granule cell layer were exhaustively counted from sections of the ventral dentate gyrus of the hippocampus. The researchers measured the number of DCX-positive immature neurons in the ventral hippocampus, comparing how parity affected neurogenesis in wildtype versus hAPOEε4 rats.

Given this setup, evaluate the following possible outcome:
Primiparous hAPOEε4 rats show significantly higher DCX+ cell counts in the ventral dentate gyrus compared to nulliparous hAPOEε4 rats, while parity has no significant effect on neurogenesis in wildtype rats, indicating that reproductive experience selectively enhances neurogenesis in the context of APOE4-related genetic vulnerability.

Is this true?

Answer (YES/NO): NO